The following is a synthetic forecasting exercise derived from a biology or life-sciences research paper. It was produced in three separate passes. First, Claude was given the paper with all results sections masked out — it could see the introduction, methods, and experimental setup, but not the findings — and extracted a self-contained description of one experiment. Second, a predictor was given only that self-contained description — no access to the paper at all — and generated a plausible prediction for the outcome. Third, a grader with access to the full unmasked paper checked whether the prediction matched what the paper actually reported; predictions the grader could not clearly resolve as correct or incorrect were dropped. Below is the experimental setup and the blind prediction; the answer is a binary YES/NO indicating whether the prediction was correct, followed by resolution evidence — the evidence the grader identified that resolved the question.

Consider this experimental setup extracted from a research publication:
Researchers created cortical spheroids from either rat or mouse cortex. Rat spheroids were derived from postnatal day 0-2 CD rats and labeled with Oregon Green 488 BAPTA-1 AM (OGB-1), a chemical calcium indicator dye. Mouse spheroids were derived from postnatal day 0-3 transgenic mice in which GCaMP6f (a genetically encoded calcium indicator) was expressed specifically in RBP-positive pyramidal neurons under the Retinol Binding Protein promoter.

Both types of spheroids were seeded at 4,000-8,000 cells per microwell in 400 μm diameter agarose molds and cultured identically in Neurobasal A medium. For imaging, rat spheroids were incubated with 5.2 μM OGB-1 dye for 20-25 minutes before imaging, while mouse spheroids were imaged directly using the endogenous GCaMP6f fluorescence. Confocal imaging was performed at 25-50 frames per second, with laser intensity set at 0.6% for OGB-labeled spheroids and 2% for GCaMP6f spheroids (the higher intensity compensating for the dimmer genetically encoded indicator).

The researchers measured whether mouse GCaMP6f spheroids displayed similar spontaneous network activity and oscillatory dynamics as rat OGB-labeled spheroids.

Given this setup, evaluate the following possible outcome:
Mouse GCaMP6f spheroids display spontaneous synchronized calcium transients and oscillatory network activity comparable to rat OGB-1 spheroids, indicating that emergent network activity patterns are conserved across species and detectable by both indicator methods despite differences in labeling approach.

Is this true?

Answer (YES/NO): YES